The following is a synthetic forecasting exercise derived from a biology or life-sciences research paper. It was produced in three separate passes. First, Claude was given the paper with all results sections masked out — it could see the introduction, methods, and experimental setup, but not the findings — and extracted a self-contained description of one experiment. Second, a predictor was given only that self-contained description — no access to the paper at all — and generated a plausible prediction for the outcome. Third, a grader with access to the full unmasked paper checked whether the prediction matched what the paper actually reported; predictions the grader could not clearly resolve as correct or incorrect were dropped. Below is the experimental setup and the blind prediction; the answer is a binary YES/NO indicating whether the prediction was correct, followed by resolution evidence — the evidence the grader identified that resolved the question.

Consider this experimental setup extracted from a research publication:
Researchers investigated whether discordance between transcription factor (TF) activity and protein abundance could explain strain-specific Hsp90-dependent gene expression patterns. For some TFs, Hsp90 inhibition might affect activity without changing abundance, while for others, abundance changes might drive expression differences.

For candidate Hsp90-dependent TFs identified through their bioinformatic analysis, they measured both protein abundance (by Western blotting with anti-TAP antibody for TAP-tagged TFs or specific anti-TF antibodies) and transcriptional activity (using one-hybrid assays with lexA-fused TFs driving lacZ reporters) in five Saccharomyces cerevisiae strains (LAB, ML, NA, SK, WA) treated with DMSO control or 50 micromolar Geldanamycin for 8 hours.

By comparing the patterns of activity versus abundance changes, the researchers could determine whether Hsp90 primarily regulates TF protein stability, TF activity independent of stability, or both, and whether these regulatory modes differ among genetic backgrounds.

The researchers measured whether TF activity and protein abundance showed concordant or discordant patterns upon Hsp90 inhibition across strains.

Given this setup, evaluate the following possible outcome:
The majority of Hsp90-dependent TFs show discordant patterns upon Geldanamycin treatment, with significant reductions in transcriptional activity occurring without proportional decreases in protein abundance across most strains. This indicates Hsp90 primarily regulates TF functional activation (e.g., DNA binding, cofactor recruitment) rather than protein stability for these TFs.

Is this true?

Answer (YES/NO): NO